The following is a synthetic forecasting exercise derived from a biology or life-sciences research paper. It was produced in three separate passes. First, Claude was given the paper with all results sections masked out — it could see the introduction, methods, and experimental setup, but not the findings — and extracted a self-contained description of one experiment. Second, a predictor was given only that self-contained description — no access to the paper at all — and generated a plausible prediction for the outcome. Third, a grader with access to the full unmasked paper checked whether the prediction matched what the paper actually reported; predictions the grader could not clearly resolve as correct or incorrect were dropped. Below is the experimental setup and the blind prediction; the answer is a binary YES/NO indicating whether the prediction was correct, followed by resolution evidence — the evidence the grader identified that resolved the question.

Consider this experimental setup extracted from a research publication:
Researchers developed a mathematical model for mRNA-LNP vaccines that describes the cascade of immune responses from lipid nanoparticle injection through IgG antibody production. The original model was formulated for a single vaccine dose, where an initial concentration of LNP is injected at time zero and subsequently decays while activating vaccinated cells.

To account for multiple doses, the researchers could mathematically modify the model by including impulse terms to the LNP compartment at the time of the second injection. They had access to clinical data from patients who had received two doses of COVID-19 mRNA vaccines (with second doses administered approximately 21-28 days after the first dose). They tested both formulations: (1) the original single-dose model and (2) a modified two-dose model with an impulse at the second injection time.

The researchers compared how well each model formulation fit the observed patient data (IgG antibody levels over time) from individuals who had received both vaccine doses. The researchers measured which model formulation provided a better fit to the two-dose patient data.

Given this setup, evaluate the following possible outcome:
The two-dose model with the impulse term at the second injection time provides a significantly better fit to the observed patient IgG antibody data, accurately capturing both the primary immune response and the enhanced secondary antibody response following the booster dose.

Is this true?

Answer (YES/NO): NO